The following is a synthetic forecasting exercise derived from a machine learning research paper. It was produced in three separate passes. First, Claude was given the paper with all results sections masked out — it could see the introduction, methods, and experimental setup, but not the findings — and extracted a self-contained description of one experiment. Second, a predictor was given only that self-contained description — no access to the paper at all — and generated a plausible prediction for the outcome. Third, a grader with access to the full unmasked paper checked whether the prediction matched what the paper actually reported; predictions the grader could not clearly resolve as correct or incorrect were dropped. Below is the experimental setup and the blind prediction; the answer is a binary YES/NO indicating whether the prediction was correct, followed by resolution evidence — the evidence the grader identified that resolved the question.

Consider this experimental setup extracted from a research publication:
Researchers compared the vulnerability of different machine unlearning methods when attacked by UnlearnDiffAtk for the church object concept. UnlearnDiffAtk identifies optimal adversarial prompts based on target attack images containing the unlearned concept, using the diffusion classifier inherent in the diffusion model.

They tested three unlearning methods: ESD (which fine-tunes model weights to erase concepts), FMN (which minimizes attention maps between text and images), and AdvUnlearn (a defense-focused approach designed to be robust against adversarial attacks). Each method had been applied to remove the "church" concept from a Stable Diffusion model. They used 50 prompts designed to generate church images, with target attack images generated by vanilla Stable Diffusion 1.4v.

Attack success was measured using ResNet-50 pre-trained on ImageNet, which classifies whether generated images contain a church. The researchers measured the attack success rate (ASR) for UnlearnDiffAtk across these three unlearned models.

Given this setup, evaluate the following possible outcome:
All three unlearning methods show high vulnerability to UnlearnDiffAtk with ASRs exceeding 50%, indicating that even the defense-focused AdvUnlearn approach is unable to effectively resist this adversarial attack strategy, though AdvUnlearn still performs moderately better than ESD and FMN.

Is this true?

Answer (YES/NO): NO